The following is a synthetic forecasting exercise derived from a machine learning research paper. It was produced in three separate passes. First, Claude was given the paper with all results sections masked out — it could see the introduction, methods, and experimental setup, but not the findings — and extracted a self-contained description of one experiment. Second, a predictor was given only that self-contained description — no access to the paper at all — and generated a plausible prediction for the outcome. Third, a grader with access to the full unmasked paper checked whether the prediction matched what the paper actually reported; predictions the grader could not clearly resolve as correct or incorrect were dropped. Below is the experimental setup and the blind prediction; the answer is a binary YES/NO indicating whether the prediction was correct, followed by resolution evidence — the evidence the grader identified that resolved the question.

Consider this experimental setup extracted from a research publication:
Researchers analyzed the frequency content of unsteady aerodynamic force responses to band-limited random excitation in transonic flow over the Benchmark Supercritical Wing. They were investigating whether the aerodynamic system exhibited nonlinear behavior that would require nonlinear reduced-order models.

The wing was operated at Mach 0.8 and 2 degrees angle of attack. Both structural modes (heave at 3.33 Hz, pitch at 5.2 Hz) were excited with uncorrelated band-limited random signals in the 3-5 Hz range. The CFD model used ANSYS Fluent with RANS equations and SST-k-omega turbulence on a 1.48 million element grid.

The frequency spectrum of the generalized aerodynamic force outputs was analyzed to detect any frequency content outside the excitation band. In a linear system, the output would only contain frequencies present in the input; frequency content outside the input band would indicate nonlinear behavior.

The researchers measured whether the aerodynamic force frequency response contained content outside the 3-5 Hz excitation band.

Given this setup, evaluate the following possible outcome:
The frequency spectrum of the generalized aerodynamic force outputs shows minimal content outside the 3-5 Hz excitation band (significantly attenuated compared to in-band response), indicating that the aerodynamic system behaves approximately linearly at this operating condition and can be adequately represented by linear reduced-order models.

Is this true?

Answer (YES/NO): NO